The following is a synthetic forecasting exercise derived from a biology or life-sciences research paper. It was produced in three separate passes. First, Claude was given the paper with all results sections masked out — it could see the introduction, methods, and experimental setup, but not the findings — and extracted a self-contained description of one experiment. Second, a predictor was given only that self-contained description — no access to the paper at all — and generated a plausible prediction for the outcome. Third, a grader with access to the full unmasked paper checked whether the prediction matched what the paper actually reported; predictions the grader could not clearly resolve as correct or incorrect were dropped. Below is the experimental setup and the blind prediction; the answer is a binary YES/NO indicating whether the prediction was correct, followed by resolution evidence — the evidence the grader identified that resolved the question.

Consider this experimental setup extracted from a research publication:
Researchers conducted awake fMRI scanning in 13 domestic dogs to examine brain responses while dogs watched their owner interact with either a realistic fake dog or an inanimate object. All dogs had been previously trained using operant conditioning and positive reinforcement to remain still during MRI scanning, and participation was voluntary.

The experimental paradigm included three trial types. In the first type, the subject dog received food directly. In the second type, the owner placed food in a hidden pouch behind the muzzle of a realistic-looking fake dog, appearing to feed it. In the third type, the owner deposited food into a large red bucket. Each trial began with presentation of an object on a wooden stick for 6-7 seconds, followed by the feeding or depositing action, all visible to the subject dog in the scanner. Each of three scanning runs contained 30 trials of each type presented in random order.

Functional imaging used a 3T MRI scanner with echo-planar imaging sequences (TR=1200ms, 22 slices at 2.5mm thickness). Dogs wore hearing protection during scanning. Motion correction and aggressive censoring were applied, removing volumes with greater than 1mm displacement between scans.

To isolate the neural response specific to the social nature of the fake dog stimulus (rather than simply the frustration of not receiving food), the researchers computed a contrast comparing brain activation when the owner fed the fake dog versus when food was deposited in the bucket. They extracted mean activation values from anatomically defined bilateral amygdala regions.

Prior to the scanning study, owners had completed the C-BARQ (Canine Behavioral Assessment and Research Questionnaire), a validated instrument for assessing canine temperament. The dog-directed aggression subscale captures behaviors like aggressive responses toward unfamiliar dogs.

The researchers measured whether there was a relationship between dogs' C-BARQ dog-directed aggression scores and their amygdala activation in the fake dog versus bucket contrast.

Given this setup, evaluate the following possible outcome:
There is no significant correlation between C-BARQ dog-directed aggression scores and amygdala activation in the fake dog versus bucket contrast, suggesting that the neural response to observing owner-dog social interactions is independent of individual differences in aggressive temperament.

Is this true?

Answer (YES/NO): NO